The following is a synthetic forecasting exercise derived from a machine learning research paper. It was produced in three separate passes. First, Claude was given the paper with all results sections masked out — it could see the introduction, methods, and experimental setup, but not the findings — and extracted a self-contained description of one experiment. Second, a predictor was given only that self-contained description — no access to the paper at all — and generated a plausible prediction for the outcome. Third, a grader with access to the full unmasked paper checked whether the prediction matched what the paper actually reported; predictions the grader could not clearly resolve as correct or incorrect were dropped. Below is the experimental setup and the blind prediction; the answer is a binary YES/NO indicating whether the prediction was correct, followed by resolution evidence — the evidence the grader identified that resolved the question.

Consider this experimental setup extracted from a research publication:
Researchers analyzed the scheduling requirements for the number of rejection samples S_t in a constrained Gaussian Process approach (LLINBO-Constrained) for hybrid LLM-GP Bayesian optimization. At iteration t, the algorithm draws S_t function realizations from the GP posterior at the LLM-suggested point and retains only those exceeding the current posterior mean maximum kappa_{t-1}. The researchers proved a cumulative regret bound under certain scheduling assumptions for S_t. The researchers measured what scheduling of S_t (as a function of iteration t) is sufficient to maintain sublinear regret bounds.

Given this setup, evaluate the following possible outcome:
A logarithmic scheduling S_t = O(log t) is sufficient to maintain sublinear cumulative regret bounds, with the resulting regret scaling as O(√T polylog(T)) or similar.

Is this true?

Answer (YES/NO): NO